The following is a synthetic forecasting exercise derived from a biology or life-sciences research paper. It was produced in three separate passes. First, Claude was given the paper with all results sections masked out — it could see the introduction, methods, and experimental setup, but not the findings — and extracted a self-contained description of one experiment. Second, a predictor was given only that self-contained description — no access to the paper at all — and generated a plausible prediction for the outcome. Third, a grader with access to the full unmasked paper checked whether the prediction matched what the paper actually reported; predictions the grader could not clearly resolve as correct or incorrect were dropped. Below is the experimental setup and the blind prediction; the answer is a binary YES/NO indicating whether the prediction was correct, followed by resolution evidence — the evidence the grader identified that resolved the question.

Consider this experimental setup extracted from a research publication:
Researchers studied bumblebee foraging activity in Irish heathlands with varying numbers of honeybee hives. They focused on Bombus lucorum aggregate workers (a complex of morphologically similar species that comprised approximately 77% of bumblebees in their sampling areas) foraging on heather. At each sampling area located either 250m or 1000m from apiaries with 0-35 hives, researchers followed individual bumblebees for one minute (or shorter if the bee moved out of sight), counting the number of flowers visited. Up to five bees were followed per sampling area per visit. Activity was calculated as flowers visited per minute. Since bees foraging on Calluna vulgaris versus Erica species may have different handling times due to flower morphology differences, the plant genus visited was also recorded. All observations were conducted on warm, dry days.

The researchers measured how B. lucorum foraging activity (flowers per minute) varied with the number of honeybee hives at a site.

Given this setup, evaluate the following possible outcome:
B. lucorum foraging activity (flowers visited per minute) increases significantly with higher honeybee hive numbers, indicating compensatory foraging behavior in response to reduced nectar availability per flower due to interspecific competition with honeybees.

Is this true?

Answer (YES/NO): YES